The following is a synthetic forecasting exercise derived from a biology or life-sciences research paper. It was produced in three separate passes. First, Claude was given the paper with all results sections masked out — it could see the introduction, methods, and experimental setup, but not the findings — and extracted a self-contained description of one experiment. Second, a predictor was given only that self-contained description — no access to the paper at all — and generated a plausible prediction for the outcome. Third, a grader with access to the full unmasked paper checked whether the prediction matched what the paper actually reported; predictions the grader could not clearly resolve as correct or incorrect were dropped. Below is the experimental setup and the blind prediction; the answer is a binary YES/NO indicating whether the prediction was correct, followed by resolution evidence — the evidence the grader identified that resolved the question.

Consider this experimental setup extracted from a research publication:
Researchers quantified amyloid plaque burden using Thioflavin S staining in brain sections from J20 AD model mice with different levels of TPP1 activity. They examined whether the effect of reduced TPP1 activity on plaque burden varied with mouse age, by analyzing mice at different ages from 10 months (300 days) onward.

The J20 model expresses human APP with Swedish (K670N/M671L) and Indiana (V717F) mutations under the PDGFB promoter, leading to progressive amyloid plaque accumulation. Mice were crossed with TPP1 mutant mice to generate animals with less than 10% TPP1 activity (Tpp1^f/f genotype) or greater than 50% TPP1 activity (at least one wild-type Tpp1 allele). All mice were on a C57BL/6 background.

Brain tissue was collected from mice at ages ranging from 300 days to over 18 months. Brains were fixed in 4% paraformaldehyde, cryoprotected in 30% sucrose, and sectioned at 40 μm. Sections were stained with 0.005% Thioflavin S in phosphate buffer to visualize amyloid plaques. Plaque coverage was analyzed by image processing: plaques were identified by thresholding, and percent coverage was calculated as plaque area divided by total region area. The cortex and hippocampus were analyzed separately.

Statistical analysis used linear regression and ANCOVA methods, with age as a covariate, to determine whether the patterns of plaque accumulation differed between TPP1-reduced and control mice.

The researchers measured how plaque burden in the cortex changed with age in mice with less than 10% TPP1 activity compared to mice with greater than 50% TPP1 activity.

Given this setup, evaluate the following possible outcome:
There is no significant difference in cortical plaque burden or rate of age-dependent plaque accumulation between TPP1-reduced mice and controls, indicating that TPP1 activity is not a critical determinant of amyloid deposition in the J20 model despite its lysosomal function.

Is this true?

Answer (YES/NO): NO